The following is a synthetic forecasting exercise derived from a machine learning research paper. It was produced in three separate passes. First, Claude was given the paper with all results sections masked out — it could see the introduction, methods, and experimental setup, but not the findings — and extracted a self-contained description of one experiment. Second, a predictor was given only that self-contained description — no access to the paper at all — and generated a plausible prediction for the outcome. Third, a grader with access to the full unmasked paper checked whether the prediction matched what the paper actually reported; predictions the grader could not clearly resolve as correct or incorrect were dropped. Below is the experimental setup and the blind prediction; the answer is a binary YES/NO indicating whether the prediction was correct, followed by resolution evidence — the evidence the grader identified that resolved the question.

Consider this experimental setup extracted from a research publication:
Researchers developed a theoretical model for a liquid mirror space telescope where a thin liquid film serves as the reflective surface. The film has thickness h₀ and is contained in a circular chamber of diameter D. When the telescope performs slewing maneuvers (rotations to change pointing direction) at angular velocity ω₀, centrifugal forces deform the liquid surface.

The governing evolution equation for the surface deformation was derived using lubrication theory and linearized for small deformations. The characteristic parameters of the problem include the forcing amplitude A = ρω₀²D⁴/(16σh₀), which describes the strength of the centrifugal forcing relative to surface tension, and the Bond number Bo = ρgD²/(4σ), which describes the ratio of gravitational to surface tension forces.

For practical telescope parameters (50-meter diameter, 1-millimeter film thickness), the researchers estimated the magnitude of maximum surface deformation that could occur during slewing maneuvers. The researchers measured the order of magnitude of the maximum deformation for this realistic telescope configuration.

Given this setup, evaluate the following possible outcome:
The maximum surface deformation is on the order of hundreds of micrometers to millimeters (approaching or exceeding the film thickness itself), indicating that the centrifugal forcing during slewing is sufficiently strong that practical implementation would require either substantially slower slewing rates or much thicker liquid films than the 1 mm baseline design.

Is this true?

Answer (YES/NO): NO